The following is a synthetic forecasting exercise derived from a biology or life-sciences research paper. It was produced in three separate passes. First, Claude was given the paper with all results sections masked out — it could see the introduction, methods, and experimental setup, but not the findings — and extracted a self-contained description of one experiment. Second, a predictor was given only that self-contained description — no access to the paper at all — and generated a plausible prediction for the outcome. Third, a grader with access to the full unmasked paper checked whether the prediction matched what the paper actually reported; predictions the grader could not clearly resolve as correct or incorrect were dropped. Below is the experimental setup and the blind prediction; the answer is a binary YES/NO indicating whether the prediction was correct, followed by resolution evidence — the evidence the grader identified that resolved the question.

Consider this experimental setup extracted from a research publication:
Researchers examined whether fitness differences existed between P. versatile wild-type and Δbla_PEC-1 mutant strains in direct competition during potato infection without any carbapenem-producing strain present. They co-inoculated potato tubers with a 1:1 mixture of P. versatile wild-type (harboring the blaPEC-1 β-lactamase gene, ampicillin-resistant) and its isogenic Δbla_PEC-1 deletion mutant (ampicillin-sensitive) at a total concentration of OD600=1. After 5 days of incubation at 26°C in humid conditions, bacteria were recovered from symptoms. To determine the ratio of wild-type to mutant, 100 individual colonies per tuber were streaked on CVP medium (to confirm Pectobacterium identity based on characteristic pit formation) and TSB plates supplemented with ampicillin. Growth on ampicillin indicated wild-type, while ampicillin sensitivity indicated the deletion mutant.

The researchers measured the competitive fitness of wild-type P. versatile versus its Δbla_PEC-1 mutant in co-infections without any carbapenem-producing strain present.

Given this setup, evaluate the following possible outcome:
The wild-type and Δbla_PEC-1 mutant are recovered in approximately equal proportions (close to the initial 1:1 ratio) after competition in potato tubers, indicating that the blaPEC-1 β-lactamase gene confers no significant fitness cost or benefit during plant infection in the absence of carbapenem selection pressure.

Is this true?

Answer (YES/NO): YES